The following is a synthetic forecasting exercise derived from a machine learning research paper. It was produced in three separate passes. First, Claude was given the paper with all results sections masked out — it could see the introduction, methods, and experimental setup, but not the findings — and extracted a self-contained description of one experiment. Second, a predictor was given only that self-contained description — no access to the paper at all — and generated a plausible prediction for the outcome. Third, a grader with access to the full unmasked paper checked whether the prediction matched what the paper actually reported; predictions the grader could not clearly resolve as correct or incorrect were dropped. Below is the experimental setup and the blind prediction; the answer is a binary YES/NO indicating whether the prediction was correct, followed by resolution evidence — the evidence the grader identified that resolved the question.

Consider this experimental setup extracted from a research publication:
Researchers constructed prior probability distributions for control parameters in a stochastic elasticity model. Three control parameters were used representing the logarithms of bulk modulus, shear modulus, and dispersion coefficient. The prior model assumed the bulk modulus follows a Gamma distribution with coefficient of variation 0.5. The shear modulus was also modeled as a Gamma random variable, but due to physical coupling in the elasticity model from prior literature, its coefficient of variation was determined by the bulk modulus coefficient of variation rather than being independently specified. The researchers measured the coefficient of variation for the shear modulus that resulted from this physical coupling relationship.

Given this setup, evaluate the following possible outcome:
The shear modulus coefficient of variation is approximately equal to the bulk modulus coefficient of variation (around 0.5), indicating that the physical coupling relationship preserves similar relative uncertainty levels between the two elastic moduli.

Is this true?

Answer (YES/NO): NO